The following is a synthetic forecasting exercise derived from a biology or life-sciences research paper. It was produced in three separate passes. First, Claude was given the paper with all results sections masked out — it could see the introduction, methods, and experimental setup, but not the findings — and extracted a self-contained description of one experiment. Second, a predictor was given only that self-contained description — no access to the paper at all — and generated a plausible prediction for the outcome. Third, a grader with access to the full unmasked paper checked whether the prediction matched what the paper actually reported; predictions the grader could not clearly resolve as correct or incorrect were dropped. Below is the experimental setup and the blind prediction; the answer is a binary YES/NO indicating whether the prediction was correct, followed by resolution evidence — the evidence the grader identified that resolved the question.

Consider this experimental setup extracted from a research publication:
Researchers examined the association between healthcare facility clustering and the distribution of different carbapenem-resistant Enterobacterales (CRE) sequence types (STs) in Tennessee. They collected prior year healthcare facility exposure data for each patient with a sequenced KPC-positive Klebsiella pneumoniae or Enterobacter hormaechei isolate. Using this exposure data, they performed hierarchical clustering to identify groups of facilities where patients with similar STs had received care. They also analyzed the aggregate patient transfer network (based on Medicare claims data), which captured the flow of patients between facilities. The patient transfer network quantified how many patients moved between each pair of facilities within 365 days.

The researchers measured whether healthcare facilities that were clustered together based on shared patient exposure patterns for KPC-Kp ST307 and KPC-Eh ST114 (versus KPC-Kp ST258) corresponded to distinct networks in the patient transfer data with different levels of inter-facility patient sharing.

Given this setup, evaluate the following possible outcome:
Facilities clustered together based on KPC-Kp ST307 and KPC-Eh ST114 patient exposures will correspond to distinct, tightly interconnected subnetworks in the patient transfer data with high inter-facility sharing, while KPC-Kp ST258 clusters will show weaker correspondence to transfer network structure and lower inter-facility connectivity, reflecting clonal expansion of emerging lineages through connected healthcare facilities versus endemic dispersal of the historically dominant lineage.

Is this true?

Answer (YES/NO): NO